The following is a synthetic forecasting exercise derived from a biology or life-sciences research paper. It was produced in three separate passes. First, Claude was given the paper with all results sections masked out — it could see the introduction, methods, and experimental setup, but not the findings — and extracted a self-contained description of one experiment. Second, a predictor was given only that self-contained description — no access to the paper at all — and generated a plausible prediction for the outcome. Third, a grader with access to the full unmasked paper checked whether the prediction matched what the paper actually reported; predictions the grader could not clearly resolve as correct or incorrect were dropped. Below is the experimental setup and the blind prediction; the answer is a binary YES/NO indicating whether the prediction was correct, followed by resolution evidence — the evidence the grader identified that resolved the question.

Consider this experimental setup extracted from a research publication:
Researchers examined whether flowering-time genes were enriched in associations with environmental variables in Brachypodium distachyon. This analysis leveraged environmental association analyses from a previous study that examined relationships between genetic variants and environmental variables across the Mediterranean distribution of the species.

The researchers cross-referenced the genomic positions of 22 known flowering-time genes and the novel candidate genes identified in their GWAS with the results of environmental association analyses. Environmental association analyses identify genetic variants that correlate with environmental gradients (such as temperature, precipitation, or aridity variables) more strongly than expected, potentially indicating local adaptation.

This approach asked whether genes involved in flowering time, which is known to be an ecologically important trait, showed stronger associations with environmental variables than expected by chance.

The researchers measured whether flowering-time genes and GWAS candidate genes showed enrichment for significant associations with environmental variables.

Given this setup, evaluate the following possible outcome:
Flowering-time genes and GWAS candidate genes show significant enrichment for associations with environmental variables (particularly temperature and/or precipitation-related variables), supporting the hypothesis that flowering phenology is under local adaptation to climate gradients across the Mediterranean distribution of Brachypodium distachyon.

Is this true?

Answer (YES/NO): NO